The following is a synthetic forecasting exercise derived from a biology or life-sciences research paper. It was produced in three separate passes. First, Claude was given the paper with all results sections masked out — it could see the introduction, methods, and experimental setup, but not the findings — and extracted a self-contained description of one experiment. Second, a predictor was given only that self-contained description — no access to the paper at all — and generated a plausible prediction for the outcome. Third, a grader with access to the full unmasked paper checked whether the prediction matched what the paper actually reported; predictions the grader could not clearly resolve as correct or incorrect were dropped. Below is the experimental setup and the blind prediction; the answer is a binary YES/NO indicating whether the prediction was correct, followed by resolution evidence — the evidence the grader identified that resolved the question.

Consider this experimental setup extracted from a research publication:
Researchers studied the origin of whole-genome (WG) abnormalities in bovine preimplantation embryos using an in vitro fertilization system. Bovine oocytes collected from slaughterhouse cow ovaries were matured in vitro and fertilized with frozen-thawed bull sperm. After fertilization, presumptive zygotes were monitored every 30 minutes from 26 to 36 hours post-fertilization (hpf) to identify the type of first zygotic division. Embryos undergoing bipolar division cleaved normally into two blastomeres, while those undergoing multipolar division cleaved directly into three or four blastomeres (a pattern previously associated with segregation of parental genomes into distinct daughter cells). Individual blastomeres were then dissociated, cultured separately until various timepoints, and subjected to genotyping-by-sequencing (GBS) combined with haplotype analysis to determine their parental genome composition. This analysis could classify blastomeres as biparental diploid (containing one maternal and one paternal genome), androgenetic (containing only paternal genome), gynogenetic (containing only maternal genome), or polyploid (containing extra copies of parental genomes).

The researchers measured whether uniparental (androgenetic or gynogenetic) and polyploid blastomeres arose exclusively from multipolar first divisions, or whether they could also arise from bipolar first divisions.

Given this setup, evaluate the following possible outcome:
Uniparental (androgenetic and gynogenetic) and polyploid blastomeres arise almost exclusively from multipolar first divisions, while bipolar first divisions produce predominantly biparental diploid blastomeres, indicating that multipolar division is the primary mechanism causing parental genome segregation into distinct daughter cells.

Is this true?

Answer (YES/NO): YES